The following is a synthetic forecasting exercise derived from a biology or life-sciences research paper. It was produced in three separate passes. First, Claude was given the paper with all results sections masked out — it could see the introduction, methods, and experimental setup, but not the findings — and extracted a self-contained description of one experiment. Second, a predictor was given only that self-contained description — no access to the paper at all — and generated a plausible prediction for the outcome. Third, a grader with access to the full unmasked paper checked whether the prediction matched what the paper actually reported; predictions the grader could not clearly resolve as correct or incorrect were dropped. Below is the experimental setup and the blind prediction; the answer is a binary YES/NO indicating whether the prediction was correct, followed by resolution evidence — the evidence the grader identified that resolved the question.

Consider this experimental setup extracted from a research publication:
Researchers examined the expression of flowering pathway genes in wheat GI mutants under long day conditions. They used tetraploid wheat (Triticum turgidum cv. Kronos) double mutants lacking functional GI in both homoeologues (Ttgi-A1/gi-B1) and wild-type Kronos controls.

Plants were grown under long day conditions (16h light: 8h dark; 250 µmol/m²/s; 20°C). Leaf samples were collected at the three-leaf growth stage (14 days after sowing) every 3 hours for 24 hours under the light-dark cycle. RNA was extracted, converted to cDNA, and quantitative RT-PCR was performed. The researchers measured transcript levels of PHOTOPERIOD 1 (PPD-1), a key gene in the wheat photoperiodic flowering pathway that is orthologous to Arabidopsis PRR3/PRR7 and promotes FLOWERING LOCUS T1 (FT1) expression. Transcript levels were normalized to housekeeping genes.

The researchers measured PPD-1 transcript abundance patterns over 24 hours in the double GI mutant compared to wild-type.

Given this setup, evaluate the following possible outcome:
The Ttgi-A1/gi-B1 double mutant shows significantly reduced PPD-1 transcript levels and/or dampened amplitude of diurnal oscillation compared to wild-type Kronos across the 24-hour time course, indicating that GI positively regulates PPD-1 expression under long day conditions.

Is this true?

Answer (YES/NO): NO